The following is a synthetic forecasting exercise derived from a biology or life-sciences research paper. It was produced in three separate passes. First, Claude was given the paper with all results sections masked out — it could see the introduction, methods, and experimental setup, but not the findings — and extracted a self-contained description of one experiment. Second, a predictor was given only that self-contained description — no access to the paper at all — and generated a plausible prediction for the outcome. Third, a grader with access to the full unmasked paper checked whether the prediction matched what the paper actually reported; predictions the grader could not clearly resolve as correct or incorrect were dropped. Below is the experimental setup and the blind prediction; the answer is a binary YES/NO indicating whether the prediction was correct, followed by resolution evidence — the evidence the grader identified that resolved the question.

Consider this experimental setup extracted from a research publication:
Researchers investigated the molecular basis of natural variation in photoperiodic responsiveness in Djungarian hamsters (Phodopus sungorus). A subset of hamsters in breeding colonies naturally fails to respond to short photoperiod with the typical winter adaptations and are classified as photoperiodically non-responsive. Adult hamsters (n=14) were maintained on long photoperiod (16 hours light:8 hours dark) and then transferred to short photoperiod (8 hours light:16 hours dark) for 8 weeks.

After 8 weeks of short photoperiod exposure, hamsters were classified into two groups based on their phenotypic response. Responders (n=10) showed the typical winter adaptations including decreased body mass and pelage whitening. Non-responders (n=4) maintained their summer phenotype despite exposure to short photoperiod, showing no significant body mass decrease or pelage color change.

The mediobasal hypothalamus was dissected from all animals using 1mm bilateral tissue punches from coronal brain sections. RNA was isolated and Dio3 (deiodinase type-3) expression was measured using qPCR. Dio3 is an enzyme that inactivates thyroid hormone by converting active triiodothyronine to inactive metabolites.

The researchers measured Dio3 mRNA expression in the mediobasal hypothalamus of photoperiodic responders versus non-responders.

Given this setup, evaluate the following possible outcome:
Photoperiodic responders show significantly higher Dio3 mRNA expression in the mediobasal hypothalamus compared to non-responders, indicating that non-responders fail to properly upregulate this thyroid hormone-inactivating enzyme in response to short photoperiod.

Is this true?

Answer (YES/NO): YES